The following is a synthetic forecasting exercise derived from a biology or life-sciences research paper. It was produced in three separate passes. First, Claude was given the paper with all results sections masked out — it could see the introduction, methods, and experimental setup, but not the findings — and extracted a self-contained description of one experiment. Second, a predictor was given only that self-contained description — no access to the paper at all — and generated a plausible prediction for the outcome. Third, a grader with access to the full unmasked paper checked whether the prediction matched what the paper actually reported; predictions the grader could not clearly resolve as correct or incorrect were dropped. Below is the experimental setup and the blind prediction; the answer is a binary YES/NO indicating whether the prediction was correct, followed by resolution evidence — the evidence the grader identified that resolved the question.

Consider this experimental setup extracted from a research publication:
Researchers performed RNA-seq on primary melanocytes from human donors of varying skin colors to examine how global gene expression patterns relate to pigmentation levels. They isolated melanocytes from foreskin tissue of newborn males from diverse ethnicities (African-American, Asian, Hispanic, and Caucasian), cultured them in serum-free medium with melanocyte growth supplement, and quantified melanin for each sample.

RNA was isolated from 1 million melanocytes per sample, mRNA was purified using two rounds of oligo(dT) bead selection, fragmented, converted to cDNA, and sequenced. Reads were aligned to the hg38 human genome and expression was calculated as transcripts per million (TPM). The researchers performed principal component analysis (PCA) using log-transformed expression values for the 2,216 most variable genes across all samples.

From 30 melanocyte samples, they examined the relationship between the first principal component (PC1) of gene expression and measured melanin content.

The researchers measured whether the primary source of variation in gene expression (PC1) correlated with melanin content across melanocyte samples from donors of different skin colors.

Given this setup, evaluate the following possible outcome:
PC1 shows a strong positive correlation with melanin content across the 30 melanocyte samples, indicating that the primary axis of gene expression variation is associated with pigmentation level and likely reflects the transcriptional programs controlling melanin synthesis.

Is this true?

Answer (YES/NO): YES